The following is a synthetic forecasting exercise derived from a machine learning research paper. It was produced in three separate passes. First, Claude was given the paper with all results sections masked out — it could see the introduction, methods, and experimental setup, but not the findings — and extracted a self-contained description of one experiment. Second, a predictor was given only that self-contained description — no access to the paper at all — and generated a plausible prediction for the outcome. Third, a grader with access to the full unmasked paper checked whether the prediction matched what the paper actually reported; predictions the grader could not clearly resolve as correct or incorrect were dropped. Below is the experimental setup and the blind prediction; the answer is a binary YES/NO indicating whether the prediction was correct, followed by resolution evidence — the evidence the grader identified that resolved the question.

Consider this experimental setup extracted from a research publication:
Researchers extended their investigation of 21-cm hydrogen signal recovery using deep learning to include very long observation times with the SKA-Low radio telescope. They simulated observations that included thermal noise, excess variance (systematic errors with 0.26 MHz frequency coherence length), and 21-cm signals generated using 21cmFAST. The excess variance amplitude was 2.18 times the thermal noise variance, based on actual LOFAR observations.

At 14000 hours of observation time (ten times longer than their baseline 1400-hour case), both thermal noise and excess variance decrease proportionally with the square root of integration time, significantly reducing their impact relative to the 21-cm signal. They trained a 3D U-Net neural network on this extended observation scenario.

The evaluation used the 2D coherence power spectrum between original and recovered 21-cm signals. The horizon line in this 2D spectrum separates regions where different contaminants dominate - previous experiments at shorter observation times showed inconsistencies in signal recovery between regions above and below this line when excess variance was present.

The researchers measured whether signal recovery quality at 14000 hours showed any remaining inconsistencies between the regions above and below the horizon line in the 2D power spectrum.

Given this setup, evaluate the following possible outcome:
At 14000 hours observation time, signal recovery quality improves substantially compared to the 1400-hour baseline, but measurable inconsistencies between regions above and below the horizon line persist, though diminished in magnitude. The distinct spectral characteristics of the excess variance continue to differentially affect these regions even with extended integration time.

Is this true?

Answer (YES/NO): NO